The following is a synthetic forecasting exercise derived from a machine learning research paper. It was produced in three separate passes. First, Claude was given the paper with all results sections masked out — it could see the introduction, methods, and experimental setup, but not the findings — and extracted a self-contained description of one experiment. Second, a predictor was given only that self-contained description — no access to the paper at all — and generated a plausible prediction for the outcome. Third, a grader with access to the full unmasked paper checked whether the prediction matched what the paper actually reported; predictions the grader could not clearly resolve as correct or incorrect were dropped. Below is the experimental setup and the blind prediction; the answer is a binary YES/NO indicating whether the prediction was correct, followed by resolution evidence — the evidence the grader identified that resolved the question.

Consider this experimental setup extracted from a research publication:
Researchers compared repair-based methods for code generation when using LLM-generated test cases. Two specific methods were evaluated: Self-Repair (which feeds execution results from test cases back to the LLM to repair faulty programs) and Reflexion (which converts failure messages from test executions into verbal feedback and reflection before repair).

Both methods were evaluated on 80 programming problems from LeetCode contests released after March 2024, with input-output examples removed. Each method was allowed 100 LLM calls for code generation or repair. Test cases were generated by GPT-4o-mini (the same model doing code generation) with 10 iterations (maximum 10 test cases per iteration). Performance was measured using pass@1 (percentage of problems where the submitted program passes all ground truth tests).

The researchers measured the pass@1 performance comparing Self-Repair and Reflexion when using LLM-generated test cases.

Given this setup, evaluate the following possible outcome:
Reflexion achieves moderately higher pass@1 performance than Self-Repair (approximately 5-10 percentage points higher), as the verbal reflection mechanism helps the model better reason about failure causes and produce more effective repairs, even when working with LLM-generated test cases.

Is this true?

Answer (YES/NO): NO